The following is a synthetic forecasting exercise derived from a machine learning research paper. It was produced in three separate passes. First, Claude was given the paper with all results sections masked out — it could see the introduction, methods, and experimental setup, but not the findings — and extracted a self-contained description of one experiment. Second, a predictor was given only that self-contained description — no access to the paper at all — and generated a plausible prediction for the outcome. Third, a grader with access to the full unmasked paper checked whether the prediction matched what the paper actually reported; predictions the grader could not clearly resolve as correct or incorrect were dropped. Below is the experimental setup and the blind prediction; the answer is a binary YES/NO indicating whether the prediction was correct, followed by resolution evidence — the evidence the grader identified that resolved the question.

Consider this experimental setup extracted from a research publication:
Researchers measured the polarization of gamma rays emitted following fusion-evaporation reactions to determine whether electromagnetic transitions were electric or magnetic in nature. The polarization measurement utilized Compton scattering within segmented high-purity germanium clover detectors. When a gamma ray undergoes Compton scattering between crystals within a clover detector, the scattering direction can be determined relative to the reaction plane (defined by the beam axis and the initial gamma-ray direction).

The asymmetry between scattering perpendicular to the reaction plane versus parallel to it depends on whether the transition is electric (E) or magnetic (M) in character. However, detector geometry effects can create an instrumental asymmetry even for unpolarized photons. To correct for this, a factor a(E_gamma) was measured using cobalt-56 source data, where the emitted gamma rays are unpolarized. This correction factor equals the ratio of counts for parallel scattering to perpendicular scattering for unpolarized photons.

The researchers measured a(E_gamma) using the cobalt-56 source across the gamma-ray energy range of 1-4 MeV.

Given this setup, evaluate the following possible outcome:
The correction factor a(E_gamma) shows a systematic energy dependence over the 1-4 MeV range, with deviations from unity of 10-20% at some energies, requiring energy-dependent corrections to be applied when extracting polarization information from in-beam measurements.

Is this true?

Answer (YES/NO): NO